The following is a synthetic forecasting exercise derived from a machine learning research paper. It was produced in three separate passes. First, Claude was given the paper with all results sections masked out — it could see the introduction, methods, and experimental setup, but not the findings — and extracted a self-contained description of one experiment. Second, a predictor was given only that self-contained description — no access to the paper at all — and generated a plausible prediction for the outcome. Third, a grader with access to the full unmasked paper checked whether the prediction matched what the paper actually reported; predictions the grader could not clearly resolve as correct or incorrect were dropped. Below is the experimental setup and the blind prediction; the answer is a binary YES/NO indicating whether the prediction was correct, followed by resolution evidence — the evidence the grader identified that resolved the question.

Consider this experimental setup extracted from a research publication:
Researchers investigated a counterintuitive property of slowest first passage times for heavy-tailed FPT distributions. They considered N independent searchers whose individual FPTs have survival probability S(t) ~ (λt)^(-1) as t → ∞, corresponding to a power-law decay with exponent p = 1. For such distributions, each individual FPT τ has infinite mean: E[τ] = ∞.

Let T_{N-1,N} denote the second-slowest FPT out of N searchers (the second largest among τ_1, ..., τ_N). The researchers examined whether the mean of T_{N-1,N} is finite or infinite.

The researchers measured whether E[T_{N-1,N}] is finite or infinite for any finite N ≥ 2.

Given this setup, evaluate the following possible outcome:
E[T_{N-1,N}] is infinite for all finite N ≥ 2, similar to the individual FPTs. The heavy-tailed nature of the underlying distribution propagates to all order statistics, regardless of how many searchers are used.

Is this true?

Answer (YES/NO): NO